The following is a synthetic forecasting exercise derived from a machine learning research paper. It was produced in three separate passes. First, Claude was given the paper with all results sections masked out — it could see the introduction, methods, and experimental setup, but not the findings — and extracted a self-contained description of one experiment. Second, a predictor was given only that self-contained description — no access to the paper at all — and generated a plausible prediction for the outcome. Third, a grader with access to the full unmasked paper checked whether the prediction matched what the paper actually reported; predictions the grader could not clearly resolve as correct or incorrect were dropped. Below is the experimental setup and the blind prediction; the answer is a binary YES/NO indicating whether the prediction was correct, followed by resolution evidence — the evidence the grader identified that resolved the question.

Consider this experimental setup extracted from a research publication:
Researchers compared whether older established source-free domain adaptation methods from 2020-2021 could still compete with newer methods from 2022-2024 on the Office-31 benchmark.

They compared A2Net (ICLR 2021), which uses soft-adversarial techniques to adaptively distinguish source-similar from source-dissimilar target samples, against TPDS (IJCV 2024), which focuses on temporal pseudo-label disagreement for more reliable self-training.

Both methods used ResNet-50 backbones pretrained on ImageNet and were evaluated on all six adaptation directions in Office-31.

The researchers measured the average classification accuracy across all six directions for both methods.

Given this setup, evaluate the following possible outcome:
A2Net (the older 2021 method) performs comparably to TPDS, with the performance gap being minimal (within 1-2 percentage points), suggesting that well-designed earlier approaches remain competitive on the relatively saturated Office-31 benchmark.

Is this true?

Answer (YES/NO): YES